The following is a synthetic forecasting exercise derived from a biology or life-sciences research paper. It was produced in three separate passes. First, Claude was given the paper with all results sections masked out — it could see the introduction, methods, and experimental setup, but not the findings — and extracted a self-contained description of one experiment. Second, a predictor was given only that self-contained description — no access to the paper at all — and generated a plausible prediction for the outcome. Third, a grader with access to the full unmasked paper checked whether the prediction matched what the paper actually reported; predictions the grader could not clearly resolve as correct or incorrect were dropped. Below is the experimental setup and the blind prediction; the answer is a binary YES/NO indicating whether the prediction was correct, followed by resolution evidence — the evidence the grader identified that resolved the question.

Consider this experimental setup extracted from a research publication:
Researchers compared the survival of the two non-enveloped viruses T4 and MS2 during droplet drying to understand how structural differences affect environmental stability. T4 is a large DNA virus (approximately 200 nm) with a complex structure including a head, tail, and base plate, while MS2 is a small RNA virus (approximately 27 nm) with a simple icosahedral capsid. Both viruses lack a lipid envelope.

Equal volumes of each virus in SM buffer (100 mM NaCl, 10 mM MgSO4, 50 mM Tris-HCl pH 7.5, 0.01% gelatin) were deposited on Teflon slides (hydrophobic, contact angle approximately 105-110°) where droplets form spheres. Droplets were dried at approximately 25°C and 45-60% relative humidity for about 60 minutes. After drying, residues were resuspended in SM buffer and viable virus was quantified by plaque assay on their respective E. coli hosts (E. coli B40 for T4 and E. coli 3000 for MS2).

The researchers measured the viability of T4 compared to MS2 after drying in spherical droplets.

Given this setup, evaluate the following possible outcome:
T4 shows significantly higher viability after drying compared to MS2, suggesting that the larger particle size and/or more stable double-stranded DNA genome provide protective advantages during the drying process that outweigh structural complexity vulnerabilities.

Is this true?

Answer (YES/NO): NO